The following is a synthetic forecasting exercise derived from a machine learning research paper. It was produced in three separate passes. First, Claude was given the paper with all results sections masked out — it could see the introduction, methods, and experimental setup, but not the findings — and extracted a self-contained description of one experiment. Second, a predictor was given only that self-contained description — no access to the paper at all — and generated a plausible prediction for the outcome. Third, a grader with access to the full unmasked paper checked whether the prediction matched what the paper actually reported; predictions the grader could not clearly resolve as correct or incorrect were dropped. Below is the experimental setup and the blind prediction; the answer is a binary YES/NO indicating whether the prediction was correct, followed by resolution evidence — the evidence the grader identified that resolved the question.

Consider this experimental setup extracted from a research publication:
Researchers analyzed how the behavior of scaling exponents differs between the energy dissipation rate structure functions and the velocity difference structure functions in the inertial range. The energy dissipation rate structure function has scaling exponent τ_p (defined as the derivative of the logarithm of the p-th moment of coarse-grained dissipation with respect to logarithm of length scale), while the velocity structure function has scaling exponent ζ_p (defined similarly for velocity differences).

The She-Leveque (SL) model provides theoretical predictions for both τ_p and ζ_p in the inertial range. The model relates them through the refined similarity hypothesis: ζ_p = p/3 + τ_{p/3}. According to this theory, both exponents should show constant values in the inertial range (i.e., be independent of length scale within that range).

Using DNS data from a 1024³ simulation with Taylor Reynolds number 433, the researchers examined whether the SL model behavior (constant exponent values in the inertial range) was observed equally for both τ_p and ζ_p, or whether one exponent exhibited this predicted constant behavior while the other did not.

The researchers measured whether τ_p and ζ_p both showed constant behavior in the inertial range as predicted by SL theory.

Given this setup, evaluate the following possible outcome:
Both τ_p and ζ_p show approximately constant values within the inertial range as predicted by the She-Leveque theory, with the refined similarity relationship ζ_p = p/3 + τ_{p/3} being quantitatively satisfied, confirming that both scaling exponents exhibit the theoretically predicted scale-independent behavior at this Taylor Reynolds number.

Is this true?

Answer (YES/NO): NO